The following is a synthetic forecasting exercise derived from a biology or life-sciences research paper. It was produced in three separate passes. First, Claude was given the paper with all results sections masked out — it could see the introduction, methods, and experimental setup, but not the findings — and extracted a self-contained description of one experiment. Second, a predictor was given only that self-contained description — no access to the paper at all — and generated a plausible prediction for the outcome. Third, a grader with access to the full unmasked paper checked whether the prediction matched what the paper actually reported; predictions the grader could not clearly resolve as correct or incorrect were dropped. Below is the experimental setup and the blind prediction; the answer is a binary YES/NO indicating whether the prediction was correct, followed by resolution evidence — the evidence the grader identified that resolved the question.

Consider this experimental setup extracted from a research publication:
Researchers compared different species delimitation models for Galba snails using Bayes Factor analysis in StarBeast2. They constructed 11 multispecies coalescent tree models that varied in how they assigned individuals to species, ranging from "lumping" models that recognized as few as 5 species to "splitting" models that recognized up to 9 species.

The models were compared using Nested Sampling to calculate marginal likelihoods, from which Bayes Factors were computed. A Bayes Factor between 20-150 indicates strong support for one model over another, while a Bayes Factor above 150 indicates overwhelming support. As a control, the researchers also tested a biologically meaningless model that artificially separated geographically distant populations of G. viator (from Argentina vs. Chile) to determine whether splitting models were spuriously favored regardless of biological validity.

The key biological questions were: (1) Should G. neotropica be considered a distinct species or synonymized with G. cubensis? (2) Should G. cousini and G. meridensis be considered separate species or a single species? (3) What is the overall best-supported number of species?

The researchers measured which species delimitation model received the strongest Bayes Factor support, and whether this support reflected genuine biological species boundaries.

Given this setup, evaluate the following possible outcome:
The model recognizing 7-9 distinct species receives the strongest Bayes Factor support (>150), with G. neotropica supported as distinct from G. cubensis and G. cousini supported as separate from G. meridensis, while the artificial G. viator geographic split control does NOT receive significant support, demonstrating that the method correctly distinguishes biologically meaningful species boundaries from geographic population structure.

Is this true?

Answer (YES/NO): NO